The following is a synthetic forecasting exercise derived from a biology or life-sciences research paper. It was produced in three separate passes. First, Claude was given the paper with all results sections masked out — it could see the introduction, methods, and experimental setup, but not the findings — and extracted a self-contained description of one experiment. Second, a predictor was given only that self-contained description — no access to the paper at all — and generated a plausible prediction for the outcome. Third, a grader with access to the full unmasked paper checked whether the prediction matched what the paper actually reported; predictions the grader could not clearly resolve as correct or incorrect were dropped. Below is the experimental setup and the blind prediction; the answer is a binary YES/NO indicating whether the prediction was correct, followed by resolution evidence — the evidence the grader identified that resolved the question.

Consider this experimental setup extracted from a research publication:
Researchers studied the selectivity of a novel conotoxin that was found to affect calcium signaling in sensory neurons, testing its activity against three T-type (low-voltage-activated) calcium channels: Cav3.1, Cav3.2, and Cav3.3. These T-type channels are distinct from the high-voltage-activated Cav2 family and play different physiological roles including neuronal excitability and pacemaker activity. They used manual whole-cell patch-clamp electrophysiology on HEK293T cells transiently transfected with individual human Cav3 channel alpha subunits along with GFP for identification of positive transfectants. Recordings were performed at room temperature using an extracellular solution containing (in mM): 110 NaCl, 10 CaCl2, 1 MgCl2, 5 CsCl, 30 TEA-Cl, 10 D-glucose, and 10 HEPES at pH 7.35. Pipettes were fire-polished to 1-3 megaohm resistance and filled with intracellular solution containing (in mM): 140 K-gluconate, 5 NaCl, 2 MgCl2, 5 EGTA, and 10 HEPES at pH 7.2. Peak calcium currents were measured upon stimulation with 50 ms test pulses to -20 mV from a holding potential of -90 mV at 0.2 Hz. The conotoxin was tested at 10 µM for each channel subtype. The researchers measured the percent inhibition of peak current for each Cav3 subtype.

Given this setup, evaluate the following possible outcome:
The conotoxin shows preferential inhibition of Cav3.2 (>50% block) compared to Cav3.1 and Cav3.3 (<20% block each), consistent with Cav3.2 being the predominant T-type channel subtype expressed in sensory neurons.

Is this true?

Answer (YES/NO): NO